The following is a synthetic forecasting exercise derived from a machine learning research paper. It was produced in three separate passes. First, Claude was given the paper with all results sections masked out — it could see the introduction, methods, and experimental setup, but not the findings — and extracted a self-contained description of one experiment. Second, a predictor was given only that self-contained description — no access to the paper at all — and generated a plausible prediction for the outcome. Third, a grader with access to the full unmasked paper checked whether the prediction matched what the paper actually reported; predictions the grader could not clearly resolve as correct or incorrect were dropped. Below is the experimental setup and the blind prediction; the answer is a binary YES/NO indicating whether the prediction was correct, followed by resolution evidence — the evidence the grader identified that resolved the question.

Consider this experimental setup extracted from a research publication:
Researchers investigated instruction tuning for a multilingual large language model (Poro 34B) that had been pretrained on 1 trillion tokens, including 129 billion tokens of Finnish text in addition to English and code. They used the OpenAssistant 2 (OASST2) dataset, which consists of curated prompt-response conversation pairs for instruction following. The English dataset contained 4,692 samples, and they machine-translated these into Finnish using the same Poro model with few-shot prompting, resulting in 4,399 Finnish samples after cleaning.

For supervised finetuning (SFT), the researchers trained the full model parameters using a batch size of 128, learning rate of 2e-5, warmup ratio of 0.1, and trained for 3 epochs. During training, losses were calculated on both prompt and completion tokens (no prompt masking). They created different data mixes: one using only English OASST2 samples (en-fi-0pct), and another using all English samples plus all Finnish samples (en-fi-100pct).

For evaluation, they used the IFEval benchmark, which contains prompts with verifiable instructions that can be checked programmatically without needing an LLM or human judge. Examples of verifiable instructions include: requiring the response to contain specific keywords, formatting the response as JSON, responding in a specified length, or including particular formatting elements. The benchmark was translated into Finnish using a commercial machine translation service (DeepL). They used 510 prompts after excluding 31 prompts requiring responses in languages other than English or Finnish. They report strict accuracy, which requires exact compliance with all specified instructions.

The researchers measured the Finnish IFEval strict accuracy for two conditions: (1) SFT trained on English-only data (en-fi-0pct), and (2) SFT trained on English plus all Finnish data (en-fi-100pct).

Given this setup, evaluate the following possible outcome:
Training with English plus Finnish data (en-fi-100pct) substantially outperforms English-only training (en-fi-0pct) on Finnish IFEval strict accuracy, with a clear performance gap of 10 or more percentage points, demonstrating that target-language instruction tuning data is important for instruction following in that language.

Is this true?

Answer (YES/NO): NO